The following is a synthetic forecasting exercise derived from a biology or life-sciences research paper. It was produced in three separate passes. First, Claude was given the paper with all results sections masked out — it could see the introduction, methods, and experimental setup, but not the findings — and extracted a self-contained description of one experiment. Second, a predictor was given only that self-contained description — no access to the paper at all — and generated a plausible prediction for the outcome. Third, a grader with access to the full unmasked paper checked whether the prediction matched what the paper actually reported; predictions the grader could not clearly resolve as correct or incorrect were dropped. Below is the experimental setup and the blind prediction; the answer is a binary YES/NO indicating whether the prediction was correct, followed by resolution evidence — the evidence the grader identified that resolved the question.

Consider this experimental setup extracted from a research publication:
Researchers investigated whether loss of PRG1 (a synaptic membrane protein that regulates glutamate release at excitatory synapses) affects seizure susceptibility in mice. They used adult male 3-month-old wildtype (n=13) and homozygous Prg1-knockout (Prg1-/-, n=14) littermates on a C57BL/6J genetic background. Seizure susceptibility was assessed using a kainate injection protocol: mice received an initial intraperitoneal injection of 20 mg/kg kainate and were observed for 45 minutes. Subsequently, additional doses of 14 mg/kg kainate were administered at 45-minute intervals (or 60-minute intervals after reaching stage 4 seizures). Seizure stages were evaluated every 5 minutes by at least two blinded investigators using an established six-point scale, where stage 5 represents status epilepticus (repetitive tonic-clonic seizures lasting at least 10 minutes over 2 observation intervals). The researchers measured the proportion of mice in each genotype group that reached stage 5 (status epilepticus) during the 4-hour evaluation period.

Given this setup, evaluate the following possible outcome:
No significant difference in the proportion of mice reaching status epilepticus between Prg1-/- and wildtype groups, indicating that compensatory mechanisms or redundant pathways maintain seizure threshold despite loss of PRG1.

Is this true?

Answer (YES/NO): NO